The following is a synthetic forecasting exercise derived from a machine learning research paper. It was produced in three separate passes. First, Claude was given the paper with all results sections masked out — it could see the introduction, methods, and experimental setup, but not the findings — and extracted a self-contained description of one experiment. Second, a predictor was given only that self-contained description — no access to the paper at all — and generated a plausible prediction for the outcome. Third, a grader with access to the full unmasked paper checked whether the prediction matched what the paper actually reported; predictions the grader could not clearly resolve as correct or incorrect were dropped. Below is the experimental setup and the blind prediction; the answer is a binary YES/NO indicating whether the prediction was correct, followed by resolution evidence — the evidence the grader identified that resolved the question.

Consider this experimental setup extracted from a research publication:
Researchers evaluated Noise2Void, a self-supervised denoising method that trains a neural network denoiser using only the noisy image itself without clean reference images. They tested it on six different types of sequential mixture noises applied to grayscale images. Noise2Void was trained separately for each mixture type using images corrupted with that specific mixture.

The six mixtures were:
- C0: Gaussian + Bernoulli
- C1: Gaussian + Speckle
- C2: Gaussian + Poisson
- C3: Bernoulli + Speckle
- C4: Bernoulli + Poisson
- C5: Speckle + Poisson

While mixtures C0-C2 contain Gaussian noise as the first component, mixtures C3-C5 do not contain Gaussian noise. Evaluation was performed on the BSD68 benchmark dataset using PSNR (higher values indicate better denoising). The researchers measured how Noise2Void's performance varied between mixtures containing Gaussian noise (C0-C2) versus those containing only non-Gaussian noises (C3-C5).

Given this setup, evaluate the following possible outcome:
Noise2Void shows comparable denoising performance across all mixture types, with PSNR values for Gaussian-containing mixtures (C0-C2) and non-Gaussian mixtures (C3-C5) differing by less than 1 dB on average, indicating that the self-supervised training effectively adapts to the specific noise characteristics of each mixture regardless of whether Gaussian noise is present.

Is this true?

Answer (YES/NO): NO